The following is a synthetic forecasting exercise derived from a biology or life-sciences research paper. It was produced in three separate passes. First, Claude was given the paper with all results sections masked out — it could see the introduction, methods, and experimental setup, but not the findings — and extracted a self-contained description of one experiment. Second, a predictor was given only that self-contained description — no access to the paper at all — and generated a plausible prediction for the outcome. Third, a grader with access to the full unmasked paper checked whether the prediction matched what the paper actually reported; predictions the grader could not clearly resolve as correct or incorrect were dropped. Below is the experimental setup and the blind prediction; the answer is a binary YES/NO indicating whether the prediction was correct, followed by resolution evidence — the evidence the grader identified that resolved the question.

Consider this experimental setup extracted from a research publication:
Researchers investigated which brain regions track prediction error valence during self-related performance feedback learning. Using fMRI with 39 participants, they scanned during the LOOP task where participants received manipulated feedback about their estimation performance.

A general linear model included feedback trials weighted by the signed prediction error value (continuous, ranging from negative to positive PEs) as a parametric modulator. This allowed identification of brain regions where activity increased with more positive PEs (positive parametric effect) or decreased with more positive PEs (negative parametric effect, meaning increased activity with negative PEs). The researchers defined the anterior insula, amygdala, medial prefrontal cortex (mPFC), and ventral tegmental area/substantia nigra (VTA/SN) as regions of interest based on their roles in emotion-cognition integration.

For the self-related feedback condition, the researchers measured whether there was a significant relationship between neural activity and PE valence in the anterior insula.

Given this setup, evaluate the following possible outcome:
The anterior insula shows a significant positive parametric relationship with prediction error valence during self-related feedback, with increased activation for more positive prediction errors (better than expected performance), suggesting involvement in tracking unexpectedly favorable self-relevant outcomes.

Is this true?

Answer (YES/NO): NO